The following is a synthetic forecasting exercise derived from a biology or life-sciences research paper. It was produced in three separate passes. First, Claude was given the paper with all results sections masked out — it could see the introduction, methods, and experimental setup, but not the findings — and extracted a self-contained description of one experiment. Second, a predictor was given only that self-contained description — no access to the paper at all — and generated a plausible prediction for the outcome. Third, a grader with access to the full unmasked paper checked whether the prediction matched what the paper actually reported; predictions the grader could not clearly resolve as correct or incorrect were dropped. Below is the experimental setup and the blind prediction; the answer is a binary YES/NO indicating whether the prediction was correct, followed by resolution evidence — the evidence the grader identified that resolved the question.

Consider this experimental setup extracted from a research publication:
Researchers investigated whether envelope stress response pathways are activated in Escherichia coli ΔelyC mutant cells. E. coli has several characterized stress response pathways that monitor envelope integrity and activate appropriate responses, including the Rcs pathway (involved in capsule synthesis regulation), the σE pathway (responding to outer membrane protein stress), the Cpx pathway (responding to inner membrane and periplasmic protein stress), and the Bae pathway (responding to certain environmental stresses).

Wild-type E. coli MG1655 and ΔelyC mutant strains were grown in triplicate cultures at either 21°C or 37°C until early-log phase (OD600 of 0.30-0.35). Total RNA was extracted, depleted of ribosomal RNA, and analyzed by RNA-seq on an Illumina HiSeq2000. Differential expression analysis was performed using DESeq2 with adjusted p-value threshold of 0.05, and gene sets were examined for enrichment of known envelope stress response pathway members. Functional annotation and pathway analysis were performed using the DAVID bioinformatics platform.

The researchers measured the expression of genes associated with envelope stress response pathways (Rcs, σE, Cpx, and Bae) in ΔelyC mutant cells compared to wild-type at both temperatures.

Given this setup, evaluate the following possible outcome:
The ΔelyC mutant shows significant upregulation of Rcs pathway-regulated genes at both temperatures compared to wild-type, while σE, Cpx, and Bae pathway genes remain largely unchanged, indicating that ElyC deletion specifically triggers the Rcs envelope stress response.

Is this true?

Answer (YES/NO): NO